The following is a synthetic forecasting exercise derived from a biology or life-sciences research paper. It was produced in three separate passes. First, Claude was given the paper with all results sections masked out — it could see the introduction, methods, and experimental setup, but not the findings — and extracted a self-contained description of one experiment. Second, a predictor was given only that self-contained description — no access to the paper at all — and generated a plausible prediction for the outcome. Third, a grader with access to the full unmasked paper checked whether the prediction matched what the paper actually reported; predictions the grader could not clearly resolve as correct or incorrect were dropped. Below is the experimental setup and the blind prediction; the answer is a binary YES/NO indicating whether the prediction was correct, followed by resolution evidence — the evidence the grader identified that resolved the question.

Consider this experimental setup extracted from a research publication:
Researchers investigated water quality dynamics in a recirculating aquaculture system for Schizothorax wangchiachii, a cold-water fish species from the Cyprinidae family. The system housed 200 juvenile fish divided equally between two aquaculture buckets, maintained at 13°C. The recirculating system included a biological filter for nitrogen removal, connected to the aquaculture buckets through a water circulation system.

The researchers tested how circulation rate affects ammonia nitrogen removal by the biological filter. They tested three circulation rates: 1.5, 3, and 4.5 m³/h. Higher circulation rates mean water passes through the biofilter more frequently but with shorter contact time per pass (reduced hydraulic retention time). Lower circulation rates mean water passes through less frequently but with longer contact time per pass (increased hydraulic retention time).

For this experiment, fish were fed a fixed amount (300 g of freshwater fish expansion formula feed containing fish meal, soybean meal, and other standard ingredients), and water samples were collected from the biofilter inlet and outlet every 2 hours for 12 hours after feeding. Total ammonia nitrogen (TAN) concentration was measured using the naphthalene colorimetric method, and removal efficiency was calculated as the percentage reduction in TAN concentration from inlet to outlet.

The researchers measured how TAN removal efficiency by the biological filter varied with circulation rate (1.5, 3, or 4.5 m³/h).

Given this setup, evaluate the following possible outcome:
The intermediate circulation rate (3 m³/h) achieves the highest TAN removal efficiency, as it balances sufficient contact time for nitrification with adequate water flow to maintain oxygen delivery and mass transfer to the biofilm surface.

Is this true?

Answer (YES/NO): NO